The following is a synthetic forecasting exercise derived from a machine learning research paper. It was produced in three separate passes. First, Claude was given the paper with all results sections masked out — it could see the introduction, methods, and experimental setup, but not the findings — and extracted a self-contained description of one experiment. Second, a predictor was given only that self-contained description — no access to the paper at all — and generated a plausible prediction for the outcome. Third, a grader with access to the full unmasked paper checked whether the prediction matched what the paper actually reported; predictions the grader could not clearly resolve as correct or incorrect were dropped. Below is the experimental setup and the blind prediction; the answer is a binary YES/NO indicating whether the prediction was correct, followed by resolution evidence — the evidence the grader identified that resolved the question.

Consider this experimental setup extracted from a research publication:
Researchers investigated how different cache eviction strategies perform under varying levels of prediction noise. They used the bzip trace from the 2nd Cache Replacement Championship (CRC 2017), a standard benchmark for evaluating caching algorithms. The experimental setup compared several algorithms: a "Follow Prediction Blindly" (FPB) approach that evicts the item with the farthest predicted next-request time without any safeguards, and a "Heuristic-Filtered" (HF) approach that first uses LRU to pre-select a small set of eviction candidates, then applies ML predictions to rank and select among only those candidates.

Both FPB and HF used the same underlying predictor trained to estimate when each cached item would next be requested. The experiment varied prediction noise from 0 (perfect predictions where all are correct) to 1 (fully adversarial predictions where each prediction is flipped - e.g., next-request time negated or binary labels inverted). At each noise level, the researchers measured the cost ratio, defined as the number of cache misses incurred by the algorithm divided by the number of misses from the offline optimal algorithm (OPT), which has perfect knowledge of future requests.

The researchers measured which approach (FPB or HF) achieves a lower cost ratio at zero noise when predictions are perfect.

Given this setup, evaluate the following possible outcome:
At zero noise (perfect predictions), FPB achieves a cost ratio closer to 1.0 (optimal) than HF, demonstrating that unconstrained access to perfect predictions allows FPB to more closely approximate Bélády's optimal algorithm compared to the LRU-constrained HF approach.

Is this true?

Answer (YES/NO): YES